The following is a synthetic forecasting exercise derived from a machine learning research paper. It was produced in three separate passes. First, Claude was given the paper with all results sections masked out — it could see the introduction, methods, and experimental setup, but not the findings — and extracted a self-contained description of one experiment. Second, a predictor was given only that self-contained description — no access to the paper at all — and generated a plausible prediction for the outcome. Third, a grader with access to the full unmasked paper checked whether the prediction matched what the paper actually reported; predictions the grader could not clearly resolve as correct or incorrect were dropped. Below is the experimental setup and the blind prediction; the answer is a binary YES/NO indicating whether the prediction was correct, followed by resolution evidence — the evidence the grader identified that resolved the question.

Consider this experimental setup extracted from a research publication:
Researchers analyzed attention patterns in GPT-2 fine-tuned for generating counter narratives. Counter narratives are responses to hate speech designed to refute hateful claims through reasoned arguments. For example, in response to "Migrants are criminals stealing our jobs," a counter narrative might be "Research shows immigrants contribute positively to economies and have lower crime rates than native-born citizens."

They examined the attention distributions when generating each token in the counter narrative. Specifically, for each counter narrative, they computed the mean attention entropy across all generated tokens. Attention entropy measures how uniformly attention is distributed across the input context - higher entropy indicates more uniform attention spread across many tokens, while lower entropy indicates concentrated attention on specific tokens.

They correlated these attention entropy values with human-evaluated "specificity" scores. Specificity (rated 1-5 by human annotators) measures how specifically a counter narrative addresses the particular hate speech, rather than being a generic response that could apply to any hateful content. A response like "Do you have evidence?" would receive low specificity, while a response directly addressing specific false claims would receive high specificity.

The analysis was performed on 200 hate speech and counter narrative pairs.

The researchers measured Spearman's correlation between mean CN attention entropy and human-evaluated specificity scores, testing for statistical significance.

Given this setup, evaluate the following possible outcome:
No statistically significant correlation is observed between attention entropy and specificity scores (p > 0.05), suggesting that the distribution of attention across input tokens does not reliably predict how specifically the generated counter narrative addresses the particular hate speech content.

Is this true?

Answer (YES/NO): NO